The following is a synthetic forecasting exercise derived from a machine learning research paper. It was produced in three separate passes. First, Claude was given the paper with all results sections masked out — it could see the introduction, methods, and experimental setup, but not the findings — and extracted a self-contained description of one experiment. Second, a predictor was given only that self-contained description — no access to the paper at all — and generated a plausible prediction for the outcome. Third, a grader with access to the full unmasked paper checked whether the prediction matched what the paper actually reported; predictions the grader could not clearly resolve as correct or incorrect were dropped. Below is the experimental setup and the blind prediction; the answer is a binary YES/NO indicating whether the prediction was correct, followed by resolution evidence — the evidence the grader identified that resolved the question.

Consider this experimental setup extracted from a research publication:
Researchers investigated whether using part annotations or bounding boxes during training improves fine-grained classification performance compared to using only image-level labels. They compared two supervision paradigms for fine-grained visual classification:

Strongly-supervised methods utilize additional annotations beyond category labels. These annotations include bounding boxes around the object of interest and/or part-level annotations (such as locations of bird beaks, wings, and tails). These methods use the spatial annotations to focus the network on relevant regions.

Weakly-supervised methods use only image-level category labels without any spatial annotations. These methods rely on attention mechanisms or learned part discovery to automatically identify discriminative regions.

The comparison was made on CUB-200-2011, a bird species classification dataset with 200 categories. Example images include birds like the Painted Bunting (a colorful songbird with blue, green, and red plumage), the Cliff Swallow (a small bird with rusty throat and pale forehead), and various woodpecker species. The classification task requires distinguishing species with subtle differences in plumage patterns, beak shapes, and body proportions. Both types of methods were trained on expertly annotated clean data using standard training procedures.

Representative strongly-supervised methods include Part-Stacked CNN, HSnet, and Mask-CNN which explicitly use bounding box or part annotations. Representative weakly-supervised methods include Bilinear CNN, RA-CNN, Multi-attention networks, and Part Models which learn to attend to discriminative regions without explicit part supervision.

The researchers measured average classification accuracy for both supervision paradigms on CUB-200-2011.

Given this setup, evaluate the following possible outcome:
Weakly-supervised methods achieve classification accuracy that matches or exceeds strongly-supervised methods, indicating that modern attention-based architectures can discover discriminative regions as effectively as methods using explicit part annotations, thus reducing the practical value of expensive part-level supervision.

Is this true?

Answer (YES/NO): YES